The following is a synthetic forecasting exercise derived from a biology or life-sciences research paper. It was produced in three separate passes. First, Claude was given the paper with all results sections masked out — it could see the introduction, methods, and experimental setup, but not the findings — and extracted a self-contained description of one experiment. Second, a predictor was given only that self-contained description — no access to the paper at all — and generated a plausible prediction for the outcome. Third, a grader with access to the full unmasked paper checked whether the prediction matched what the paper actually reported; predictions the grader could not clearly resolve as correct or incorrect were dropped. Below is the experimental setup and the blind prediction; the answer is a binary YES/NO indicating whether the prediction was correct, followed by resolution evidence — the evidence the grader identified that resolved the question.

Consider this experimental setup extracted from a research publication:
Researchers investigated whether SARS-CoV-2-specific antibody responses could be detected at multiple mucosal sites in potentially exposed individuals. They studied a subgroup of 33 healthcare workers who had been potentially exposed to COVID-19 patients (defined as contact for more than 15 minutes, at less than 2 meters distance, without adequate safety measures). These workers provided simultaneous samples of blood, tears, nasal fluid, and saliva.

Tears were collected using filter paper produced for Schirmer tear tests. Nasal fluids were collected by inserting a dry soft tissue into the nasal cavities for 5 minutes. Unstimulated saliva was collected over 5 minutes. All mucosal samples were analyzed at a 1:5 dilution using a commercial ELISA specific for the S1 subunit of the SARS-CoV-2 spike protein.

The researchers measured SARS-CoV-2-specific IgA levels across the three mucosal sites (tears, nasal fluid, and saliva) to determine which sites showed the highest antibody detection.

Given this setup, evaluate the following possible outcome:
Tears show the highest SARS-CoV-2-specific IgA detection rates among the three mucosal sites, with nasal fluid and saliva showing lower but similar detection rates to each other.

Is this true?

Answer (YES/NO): NO